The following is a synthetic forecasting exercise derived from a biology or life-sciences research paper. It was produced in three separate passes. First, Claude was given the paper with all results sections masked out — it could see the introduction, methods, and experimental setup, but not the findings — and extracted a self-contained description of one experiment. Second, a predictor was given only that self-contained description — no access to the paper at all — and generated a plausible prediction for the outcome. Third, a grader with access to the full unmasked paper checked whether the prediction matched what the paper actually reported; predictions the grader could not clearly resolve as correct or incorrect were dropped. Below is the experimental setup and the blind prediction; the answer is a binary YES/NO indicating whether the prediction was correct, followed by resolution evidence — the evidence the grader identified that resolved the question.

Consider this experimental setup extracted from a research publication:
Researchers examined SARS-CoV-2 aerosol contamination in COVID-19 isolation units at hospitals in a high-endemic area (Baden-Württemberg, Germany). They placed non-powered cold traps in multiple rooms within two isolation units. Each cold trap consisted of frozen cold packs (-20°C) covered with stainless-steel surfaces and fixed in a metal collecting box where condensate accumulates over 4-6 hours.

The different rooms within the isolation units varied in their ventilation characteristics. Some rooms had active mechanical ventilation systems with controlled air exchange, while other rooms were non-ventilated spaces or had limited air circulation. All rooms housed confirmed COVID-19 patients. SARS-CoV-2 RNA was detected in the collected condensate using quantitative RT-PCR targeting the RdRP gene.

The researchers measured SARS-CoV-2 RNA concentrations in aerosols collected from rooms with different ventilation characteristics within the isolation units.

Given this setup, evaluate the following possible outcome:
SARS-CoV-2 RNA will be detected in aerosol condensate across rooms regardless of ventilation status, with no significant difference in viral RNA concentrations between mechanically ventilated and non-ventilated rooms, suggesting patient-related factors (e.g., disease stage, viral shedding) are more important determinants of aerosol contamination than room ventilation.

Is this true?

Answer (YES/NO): NO